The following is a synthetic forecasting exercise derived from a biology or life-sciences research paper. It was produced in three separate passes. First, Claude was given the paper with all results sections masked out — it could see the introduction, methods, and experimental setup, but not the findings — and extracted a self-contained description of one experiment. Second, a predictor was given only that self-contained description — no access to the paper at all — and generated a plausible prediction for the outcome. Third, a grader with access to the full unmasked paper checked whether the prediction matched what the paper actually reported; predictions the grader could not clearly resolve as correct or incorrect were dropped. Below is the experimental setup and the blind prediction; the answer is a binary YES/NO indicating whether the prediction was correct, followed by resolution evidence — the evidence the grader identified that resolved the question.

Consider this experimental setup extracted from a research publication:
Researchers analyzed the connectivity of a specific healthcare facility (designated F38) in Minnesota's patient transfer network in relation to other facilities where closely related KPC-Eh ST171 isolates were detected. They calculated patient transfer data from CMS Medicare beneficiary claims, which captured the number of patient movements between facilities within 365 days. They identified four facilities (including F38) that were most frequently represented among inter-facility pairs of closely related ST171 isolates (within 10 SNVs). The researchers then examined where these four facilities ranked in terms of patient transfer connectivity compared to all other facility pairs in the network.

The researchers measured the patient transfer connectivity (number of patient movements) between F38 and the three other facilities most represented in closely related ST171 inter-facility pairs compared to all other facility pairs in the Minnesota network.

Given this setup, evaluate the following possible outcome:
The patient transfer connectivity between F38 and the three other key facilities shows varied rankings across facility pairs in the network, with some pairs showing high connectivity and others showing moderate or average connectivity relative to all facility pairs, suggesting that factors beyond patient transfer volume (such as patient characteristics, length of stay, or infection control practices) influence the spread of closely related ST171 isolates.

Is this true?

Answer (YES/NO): NO